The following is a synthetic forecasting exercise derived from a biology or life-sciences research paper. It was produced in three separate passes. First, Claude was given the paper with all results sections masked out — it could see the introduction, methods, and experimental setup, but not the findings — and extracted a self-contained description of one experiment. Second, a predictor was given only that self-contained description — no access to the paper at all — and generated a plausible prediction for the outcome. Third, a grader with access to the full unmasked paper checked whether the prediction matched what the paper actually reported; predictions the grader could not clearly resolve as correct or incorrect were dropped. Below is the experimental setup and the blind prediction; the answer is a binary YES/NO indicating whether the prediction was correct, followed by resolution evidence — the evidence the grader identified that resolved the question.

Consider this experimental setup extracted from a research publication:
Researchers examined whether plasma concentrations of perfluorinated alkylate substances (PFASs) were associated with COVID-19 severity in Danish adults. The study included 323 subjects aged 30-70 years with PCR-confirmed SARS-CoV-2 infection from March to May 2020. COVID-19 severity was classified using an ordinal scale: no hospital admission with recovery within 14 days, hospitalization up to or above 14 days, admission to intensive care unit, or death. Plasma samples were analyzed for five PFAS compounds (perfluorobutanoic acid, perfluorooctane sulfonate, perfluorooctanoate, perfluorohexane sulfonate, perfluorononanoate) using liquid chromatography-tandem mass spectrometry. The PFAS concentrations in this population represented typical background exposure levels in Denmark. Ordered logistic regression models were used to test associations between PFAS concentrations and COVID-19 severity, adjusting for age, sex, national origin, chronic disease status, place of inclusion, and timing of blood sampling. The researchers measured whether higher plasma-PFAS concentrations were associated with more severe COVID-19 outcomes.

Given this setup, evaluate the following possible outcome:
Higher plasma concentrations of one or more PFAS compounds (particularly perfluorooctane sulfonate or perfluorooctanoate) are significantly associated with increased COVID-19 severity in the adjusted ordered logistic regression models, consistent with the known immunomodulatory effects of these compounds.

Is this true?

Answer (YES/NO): NO